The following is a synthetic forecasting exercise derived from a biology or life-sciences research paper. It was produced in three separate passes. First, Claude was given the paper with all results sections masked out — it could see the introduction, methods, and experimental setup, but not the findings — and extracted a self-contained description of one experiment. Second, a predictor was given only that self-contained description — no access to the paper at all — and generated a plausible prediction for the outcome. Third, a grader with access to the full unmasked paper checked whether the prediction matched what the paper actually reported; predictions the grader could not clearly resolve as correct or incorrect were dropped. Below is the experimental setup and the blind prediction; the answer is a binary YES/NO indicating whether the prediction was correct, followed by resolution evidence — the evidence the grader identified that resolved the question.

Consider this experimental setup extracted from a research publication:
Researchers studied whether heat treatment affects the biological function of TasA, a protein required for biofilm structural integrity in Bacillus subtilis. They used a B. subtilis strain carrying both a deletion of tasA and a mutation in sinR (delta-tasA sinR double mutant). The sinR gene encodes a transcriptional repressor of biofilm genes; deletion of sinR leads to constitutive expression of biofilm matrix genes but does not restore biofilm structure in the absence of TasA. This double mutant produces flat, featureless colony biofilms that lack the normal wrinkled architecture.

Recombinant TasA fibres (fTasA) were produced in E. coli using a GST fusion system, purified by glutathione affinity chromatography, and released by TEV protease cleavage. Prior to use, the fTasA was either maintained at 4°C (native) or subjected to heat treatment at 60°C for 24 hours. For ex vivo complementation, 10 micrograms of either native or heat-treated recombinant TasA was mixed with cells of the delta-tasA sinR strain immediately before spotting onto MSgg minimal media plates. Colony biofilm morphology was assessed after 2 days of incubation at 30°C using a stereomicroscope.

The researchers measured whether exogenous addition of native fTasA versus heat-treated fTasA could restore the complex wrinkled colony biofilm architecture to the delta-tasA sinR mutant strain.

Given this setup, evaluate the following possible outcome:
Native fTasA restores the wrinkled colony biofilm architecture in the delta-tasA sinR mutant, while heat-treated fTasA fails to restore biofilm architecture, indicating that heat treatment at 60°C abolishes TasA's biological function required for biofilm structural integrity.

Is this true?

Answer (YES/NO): YES